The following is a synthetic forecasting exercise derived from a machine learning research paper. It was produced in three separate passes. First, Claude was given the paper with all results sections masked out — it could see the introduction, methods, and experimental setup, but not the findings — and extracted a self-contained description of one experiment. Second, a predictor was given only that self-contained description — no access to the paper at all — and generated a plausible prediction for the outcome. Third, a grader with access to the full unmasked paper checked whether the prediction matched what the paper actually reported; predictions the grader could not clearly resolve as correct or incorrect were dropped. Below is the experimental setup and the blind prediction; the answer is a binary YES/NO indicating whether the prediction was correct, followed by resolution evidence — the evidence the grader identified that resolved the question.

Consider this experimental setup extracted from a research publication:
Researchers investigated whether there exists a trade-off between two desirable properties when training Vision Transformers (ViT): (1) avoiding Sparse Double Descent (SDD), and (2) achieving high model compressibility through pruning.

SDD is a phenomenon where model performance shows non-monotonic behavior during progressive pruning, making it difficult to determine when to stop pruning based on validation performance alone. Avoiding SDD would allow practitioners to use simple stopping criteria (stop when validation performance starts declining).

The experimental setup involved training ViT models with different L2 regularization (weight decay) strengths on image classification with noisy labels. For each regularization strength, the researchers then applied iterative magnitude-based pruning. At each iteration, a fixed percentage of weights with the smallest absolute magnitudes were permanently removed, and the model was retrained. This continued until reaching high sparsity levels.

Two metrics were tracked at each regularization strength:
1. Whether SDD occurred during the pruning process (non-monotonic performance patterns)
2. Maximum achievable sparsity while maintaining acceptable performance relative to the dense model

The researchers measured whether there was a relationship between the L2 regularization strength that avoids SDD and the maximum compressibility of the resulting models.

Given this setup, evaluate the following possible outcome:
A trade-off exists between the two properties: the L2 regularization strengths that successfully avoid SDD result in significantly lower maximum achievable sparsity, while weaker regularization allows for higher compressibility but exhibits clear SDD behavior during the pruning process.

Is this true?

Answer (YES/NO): YES